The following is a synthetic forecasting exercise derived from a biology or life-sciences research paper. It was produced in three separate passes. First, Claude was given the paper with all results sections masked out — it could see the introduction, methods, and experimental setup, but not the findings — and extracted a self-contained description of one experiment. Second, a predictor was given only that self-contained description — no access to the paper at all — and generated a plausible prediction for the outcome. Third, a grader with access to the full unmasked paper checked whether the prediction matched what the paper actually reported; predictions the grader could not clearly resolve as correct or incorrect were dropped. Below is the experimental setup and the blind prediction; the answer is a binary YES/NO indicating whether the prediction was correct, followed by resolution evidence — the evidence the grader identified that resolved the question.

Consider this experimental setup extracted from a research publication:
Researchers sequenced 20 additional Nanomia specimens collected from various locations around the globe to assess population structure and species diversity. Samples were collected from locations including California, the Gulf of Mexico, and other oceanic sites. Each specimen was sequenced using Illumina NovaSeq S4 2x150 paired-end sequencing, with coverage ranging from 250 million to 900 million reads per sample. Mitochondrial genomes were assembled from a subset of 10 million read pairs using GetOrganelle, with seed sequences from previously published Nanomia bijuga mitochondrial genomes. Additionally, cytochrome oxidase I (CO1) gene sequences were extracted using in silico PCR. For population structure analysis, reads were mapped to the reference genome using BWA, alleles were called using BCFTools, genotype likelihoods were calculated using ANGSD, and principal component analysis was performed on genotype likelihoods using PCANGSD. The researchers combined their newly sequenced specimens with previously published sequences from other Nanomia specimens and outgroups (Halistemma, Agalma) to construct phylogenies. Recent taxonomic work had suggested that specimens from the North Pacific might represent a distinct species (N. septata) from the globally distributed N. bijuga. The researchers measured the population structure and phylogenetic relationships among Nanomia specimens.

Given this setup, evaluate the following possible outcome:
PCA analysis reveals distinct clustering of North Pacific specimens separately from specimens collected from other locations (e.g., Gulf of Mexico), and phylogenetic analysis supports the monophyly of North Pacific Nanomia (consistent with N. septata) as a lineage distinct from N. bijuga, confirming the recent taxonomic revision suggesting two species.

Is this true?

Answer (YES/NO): NO